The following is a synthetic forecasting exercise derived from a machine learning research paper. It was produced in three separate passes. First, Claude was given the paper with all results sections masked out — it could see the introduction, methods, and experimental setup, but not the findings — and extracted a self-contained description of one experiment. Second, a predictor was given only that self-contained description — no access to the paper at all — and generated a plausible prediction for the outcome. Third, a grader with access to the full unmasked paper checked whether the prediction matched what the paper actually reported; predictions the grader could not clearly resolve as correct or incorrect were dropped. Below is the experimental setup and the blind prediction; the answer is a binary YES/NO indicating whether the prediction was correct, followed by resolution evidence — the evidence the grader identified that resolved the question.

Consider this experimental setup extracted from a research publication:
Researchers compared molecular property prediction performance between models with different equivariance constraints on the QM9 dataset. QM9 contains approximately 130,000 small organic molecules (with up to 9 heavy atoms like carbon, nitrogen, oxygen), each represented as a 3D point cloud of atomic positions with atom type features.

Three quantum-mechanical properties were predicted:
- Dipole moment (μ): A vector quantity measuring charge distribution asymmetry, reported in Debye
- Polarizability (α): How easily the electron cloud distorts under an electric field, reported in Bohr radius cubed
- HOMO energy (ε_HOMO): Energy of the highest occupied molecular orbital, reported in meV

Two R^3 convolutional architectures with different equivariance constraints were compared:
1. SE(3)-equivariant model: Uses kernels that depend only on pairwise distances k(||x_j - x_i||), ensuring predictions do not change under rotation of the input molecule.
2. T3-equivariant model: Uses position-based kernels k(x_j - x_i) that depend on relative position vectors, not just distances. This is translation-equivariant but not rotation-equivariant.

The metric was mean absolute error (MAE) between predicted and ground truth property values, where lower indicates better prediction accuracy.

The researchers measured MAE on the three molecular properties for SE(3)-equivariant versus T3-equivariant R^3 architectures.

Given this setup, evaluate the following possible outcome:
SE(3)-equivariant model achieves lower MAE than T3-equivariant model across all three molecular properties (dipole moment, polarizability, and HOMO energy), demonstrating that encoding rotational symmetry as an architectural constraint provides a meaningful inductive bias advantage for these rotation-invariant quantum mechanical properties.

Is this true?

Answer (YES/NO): YES